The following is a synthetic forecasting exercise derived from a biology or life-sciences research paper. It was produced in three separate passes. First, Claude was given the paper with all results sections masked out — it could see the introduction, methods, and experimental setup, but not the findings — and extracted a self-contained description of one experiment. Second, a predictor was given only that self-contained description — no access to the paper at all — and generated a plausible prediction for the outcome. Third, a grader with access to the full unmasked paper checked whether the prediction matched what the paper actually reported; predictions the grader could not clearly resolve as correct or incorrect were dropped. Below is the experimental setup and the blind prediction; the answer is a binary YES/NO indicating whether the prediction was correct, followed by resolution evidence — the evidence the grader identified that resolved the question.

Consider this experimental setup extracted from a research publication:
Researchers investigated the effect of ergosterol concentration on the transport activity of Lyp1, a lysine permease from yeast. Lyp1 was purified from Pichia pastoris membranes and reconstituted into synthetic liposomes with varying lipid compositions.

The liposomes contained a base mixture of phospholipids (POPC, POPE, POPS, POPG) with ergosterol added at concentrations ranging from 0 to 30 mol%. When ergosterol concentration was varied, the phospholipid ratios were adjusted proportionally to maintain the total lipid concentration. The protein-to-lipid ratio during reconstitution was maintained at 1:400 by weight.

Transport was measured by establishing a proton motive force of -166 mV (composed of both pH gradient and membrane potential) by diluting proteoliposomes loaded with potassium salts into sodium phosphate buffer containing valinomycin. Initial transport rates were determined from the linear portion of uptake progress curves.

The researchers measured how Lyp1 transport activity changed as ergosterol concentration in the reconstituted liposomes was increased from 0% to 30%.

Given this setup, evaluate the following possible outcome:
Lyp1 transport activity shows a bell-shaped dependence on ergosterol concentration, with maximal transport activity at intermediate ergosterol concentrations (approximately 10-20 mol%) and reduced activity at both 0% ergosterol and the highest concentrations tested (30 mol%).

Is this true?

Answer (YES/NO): YES